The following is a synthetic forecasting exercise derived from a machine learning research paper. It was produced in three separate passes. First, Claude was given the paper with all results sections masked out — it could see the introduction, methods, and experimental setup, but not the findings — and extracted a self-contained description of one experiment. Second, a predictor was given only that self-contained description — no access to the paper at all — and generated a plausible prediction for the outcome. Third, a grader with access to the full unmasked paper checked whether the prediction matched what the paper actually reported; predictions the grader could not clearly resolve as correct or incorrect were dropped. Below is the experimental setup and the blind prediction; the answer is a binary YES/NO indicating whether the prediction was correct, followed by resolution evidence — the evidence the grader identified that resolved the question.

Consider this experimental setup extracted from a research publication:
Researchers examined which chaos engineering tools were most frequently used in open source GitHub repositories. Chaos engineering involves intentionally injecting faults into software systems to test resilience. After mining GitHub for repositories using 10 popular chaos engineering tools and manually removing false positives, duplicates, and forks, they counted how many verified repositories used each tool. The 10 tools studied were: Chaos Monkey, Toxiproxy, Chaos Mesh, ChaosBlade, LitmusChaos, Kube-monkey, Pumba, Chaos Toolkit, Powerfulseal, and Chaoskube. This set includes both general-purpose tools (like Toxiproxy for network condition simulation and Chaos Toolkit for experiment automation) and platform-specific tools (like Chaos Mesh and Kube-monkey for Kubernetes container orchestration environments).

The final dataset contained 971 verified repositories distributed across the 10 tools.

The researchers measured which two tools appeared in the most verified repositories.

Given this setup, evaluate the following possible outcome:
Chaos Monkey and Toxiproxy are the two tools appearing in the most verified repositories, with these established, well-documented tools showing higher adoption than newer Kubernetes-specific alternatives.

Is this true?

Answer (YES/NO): NO